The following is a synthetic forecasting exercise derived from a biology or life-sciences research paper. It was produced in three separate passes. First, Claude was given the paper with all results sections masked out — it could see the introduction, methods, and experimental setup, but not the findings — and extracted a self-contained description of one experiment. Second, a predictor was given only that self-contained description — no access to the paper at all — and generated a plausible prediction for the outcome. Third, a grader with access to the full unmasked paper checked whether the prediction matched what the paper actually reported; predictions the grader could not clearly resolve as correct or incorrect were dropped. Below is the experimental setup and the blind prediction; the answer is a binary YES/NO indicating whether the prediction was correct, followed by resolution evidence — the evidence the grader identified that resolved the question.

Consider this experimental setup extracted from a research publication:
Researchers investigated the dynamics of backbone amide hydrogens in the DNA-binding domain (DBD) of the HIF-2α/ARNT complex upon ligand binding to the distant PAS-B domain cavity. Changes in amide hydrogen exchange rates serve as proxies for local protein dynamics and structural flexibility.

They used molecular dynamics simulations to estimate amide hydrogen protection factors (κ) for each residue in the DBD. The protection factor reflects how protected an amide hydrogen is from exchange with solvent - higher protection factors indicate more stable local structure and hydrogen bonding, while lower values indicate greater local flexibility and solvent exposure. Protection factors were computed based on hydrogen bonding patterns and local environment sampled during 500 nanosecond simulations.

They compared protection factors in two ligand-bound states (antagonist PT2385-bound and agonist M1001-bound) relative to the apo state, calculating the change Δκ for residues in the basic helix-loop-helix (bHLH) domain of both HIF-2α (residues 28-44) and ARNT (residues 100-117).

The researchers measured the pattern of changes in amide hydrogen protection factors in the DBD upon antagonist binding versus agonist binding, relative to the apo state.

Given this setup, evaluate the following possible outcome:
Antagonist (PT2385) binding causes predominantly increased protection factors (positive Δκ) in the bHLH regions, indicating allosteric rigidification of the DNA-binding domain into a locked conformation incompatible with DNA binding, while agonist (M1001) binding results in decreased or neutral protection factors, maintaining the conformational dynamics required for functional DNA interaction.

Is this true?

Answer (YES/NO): NO